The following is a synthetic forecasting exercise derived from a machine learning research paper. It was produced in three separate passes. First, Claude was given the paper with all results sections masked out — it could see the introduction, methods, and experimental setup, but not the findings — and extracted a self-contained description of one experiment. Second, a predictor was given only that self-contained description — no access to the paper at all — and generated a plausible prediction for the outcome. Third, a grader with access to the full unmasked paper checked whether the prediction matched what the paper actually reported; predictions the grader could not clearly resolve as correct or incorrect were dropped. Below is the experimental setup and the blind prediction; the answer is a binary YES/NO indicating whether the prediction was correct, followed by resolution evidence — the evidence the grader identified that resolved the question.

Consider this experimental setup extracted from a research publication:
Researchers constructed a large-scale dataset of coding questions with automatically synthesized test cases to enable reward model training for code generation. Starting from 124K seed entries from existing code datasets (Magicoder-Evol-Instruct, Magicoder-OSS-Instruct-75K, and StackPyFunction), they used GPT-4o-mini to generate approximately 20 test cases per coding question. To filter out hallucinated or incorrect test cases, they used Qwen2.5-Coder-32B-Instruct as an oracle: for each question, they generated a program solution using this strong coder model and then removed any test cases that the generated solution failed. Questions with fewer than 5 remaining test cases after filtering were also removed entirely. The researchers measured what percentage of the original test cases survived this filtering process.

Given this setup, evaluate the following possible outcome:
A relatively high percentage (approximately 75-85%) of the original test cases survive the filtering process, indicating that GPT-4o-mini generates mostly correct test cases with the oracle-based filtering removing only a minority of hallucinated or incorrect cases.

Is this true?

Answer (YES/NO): NO